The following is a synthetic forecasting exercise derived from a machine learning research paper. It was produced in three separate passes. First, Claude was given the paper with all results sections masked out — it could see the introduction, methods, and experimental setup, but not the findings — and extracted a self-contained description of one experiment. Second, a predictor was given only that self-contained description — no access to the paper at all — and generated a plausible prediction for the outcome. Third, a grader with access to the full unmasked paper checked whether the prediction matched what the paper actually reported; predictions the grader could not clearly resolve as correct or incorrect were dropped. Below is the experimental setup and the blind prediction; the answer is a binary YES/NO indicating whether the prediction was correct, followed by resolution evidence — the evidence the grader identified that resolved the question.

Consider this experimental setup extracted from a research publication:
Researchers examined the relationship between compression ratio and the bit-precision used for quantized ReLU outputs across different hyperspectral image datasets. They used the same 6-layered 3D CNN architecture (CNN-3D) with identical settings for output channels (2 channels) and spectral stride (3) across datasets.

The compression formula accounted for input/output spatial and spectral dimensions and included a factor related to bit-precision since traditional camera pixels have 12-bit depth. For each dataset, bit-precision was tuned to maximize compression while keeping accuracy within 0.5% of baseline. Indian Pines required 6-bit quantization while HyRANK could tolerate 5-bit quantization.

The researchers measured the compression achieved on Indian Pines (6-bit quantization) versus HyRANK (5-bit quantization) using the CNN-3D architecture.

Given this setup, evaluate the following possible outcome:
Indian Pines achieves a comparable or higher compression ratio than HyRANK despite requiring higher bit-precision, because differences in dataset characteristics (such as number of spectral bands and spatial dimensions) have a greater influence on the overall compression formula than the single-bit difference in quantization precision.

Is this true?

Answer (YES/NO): NO